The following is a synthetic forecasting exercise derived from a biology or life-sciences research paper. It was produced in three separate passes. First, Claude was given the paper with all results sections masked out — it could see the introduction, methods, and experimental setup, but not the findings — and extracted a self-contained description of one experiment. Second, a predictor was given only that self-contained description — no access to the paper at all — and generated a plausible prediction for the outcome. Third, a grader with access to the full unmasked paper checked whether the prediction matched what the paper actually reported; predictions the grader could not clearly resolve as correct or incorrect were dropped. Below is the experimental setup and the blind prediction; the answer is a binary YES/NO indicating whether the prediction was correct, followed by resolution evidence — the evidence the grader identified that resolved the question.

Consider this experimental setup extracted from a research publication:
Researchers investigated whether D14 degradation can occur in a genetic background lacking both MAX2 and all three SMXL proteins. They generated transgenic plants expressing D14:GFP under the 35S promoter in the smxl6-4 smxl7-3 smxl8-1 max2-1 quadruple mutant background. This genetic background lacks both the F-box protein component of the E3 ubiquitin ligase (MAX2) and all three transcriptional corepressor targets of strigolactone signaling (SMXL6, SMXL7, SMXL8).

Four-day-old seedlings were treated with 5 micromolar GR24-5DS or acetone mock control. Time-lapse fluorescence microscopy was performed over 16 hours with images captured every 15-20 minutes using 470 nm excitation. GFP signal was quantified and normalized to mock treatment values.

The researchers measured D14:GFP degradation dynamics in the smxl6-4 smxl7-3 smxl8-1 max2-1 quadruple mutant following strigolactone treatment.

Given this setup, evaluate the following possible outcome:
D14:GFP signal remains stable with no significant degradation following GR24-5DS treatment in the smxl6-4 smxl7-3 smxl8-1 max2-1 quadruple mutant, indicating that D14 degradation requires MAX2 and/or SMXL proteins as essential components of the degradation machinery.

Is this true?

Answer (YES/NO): NO